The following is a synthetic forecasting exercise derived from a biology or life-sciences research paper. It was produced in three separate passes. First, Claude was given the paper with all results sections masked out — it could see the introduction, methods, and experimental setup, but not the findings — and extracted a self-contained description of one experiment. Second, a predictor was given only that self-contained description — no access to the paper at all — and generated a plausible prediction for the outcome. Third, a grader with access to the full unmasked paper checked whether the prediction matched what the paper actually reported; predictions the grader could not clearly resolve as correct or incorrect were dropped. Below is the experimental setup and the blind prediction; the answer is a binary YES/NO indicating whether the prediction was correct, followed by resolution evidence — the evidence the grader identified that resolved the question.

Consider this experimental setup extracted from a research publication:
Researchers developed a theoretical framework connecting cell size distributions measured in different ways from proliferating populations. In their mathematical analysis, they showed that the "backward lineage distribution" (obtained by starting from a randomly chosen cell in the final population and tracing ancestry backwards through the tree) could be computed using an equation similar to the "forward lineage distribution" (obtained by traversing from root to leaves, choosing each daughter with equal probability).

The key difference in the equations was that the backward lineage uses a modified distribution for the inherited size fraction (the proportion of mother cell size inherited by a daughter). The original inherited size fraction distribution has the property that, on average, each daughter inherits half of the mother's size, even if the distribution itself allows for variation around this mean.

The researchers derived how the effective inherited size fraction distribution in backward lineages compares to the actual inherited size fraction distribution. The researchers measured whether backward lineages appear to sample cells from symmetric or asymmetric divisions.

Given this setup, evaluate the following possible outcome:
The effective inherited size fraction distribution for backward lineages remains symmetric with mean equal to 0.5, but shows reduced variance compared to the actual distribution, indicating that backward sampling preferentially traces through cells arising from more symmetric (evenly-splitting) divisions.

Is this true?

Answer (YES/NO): NO